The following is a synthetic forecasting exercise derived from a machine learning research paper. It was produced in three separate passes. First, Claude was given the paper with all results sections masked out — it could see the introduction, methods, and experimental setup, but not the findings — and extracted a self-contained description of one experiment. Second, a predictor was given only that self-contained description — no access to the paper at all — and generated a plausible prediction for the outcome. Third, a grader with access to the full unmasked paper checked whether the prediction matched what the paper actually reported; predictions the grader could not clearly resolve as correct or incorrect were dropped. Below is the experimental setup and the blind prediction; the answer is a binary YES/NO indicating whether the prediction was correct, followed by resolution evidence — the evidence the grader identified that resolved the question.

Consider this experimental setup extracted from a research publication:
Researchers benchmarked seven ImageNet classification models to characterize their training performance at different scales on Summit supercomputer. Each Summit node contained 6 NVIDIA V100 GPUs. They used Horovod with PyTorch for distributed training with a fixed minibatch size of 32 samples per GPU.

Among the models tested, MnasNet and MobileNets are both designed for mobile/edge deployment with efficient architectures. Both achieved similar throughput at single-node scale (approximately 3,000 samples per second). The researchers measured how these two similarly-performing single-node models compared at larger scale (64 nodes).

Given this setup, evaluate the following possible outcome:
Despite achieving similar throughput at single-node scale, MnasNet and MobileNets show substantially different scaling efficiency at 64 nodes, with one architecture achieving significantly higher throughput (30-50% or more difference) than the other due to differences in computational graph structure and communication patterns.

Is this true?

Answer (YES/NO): NO